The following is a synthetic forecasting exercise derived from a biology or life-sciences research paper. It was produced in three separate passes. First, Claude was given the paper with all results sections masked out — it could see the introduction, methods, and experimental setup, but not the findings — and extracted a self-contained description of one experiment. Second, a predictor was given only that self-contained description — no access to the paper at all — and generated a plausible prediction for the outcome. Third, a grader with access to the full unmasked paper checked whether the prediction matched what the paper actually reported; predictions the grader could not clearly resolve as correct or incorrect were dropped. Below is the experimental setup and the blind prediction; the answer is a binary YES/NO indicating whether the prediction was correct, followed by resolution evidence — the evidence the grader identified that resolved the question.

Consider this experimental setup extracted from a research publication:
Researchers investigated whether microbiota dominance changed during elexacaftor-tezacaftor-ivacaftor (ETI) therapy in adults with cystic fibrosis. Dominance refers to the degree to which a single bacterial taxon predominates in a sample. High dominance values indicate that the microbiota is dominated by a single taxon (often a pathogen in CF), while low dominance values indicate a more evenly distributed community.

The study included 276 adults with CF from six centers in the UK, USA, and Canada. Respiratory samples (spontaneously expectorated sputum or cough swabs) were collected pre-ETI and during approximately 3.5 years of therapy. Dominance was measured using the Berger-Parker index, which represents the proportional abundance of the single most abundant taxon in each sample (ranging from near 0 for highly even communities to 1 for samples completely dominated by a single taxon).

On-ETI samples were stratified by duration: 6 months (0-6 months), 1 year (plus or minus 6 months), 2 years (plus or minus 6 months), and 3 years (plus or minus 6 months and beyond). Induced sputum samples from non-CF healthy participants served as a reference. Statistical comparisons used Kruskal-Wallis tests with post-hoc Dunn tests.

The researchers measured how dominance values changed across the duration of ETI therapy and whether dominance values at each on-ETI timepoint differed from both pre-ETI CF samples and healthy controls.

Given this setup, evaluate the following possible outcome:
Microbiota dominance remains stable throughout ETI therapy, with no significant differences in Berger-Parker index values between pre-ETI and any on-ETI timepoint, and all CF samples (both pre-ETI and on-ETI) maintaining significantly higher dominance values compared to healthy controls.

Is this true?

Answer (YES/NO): NO